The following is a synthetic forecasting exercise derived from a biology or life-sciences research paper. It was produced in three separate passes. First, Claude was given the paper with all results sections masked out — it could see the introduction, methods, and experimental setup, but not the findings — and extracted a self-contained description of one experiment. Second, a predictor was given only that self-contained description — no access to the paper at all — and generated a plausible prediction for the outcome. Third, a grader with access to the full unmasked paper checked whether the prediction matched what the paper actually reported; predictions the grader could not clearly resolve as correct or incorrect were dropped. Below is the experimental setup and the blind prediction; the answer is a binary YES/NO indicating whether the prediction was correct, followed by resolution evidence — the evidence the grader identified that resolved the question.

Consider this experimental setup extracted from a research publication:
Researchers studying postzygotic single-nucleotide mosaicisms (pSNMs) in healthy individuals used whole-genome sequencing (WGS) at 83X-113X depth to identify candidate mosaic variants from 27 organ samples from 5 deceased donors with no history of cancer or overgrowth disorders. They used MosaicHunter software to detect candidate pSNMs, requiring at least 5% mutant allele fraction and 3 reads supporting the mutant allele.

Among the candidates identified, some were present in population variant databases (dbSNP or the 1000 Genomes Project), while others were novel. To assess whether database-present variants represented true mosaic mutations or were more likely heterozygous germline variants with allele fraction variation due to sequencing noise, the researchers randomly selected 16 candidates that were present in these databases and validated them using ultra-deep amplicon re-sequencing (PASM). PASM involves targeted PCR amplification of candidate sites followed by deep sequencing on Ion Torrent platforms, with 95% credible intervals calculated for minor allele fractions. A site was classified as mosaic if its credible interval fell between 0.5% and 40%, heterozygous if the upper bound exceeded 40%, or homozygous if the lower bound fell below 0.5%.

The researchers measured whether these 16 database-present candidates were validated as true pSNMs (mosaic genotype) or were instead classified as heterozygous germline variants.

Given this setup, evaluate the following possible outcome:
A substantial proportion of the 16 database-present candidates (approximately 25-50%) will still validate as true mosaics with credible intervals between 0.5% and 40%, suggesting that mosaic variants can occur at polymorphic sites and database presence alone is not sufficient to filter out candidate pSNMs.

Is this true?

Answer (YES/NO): NO